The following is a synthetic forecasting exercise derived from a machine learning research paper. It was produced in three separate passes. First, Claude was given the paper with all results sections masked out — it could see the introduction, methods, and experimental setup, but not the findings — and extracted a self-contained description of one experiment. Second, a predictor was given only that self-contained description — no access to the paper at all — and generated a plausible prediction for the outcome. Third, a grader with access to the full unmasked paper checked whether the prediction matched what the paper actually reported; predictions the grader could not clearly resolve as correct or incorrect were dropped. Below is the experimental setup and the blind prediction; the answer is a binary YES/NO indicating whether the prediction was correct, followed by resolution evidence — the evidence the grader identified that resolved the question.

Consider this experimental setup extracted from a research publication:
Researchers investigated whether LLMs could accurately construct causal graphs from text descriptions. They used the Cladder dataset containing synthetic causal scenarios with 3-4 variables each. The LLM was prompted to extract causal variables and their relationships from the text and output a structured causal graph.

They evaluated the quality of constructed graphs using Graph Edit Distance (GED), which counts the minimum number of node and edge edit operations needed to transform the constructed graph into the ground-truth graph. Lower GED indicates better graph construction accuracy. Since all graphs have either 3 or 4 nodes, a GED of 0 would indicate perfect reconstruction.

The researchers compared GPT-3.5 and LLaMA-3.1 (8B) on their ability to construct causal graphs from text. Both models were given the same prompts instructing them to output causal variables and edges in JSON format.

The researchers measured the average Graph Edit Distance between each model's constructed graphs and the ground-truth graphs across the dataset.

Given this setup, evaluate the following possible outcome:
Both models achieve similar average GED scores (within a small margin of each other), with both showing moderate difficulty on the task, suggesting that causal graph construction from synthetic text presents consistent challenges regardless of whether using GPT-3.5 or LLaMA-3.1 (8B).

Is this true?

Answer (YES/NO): NO